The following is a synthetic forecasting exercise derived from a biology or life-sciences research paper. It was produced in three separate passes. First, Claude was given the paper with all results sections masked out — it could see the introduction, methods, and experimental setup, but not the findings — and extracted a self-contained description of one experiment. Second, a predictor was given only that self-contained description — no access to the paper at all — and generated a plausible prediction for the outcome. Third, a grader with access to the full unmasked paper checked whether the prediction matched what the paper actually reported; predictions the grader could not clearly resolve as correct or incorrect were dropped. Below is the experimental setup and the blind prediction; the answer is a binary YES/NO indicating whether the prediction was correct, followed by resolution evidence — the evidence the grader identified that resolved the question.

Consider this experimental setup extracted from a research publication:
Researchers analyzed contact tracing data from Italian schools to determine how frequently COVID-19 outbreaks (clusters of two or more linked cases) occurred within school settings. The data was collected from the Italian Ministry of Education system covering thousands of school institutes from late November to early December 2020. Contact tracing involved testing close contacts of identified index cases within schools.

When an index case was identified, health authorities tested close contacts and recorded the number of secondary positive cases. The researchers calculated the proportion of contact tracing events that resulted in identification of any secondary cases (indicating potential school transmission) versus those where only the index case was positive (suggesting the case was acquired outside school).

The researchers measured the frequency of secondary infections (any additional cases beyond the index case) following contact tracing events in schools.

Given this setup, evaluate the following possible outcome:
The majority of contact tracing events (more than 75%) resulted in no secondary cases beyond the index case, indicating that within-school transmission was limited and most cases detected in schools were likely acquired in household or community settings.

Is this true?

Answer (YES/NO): YES